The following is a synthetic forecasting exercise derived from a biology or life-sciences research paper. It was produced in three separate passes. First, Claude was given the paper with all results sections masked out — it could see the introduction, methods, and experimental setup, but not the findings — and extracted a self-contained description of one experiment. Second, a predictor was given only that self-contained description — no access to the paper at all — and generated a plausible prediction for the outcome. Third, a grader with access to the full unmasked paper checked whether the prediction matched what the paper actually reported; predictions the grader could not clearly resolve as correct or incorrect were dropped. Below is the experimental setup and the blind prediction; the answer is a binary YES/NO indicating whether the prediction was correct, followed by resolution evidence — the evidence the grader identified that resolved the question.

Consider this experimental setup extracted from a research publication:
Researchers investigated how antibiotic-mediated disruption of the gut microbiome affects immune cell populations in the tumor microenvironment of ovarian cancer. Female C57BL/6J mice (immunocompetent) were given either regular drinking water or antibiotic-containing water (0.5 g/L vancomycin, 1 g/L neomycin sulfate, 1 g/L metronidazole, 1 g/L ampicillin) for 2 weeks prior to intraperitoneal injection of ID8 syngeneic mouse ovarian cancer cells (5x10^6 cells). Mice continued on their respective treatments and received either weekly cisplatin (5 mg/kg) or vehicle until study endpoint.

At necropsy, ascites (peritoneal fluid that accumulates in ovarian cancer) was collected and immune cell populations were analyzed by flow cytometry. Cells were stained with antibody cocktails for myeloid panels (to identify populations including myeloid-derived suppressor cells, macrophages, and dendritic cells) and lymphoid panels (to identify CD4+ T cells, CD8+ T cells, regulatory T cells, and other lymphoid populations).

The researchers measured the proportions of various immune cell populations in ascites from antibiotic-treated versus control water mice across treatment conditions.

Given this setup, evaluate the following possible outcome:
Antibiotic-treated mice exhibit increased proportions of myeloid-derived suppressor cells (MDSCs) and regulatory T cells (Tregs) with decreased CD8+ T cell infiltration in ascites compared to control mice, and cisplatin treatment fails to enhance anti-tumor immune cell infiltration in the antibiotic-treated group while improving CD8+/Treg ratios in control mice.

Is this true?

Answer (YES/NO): NO